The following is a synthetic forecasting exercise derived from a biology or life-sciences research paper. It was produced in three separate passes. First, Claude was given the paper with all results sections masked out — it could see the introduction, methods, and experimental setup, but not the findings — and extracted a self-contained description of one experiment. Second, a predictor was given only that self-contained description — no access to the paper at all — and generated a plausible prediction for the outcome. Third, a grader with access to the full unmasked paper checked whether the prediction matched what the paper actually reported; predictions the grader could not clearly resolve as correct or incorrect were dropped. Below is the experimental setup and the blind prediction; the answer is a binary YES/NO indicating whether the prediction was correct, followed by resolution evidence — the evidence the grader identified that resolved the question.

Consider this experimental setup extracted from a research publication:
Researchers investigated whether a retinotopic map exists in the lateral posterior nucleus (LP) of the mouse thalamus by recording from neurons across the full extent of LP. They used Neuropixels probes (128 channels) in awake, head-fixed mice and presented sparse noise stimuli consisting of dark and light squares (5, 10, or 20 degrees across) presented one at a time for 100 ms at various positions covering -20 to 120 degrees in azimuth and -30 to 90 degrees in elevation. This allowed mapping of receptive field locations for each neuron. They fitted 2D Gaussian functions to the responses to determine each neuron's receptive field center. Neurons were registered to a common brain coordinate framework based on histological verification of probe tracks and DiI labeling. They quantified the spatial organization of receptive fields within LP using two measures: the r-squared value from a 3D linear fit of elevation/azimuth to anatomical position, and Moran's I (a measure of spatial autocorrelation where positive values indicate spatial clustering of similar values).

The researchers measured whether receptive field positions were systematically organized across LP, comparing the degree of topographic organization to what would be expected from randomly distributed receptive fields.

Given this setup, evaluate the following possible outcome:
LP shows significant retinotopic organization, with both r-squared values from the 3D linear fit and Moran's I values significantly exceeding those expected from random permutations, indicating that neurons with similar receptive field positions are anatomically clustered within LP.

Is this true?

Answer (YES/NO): YES